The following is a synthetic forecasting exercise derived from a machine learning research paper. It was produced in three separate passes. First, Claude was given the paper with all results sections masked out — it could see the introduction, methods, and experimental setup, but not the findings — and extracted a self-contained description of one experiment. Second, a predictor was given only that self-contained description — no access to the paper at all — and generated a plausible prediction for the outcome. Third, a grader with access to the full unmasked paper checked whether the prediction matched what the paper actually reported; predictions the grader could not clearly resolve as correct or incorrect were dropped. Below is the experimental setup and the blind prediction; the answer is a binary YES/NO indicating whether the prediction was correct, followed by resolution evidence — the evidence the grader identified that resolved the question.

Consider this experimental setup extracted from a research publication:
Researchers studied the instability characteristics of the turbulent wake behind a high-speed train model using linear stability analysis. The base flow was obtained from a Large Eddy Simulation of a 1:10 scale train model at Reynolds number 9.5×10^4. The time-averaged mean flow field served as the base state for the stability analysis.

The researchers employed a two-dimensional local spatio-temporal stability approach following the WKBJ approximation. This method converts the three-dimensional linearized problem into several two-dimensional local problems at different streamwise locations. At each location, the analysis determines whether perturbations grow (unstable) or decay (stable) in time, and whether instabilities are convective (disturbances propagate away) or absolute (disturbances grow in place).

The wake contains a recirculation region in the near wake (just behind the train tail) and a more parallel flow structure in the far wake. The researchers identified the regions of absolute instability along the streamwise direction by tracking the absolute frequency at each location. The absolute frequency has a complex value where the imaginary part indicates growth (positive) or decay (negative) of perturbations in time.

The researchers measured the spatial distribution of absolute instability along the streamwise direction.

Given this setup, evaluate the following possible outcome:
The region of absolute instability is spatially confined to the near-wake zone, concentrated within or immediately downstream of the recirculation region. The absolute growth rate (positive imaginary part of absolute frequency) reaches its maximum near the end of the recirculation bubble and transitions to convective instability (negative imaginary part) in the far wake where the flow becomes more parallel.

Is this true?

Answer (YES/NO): NO